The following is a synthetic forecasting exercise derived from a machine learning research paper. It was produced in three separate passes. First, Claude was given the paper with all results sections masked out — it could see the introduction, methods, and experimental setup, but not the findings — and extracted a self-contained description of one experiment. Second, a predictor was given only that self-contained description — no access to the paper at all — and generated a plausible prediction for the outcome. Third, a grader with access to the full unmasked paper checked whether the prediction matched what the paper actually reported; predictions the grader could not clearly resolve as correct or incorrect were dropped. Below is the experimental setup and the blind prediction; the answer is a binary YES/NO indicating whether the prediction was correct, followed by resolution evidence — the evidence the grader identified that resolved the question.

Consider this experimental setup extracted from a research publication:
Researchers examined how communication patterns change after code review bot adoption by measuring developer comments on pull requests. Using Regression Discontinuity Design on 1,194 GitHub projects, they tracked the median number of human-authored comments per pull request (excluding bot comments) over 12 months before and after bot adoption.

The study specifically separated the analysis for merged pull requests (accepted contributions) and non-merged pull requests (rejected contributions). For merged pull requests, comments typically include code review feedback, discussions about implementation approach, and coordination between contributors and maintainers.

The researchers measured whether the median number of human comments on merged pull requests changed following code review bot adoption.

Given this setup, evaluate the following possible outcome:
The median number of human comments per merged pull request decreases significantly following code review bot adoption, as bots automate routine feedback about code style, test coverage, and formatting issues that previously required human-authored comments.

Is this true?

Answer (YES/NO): YES